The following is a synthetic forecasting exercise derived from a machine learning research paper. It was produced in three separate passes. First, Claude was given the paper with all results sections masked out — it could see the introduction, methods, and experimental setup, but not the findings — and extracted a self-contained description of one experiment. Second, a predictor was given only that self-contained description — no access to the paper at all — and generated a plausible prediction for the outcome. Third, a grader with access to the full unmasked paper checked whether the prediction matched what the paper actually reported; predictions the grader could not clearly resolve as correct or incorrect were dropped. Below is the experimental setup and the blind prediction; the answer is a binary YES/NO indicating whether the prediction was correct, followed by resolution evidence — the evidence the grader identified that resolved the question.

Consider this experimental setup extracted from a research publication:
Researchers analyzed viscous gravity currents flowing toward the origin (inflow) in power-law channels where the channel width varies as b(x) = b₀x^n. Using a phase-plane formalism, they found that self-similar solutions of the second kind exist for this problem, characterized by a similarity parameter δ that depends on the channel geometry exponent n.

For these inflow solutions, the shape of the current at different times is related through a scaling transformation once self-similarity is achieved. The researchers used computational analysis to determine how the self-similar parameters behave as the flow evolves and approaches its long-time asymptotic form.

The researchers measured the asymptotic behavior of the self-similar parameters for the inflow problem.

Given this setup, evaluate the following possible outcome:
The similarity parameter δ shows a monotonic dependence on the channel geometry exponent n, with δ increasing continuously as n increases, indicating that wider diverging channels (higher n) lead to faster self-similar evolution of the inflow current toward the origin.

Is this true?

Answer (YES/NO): NO